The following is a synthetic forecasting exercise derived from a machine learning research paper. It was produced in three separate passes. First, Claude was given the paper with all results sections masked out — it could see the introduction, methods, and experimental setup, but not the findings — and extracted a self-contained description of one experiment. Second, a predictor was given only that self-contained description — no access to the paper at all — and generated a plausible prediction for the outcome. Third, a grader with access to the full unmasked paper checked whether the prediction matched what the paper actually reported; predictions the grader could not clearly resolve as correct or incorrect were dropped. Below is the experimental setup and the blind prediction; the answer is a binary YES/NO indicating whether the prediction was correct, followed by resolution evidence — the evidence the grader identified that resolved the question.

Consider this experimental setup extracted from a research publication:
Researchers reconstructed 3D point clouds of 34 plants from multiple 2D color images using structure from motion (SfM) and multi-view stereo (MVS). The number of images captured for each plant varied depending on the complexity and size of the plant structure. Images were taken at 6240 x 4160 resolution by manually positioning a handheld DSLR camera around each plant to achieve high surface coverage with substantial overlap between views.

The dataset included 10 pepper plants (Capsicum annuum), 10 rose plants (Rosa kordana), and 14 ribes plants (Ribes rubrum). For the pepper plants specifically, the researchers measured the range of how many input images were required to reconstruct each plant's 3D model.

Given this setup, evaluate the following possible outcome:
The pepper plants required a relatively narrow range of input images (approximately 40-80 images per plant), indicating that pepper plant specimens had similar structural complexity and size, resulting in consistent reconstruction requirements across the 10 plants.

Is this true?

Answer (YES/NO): NO